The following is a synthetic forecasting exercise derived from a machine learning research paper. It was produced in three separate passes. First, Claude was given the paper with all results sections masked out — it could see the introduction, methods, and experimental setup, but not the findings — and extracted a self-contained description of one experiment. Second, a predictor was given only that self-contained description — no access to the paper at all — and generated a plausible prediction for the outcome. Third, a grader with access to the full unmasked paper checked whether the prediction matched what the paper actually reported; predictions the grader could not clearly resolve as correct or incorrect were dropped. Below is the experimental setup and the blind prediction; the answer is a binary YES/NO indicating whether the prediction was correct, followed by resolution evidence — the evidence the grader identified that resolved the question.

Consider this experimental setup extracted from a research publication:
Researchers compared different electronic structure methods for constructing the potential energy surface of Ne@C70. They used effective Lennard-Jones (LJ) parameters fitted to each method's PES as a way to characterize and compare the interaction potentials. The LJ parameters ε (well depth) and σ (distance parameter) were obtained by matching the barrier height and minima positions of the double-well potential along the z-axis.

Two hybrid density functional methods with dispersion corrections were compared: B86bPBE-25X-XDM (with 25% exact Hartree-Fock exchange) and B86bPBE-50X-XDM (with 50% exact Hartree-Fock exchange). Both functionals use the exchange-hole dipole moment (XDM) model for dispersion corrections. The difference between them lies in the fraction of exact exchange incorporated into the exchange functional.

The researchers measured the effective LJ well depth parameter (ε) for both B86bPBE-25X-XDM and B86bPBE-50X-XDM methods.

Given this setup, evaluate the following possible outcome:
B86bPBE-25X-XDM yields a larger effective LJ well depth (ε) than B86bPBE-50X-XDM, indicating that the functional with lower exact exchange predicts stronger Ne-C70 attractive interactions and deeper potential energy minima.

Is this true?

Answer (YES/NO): NO